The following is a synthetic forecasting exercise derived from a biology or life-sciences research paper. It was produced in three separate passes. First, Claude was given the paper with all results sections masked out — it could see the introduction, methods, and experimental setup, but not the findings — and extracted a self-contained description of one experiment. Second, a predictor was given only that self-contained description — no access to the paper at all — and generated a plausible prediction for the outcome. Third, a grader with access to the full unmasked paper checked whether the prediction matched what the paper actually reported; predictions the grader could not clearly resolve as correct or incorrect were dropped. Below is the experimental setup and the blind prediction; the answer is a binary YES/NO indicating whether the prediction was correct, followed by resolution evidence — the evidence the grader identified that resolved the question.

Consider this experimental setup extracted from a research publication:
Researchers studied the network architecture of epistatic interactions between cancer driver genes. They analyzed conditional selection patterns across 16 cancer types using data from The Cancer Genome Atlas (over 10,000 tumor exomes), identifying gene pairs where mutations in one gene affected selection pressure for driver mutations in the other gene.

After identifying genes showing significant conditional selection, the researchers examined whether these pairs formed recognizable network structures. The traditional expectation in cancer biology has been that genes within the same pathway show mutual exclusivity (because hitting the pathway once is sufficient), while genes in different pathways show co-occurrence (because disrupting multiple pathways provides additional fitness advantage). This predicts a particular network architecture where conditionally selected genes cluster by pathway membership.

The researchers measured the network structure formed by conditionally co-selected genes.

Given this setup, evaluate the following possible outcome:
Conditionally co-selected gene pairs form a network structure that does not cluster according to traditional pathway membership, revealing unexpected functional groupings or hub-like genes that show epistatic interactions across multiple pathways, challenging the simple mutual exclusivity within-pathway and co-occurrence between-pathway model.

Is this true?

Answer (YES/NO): YES